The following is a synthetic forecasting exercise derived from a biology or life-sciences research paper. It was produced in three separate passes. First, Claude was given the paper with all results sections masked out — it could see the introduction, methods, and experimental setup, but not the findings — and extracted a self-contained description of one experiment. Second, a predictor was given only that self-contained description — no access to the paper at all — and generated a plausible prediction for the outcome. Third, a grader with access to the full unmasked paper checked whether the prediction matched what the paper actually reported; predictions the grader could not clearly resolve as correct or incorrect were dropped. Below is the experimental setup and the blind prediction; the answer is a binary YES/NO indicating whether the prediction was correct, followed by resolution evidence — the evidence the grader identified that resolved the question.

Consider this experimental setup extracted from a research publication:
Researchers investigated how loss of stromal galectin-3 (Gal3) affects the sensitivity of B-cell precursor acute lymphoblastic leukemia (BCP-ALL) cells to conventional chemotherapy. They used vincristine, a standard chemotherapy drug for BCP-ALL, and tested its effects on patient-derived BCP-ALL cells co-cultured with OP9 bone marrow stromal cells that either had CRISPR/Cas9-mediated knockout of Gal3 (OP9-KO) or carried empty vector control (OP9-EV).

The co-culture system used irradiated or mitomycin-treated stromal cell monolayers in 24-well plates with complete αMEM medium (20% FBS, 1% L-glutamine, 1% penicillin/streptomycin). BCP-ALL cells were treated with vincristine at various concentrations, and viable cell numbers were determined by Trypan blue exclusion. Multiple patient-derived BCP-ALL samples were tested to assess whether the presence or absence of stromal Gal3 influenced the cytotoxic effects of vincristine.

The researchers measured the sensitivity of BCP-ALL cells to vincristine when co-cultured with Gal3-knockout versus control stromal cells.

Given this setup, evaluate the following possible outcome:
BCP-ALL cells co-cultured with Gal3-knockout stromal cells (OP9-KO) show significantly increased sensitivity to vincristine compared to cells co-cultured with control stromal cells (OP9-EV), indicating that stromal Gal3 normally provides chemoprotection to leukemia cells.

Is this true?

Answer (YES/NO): YES